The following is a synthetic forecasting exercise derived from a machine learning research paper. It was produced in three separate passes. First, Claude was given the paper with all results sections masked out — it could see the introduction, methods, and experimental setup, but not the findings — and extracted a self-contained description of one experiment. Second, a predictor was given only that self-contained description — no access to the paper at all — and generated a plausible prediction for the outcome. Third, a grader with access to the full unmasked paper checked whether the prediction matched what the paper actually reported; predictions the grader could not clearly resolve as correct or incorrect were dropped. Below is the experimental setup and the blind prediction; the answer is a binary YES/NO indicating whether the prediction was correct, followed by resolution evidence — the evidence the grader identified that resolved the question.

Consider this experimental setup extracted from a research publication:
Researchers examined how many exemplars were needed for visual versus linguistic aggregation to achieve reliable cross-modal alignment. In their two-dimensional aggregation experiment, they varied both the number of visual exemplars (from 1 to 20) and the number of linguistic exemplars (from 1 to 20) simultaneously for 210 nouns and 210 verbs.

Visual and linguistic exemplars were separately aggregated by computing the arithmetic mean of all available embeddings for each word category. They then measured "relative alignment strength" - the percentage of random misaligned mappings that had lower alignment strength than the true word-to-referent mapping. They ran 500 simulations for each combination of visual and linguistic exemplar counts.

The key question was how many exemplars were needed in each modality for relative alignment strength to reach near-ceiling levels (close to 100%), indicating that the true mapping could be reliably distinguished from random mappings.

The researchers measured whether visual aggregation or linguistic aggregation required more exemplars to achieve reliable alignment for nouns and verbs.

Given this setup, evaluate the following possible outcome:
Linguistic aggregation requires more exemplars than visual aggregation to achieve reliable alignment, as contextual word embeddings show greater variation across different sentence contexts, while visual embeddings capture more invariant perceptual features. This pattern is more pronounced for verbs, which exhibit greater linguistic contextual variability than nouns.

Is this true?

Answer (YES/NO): NO